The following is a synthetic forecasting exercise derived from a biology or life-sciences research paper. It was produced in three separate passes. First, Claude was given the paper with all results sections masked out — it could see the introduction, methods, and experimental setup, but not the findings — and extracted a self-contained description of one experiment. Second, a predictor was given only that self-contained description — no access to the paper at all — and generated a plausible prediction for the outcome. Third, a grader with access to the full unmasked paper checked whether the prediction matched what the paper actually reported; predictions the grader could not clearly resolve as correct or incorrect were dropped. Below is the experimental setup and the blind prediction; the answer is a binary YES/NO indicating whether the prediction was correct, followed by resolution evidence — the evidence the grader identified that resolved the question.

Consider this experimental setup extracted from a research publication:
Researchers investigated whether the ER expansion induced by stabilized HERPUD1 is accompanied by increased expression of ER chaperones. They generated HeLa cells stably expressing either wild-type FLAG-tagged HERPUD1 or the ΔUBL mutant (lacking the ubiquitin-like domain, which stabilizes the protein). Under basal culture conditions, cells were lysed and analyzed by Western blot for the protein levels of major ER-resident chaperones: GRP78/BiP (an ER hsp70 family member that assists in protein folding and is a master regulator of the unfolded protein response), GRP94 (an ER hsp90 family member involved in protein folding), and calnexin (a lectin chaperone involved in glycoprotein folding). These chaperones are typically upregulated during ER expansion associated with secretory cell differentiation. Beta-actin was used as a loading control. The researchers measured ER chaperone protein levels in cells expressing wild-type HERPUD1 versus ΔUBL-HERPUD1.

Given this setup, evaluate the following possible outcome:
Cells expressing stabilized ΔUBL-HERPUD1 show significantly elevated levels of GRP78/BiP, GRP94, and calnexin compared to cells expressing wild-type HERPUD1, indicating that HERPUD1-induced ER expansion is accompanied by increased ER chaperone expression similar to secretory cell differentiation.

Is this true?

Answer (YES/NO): NO